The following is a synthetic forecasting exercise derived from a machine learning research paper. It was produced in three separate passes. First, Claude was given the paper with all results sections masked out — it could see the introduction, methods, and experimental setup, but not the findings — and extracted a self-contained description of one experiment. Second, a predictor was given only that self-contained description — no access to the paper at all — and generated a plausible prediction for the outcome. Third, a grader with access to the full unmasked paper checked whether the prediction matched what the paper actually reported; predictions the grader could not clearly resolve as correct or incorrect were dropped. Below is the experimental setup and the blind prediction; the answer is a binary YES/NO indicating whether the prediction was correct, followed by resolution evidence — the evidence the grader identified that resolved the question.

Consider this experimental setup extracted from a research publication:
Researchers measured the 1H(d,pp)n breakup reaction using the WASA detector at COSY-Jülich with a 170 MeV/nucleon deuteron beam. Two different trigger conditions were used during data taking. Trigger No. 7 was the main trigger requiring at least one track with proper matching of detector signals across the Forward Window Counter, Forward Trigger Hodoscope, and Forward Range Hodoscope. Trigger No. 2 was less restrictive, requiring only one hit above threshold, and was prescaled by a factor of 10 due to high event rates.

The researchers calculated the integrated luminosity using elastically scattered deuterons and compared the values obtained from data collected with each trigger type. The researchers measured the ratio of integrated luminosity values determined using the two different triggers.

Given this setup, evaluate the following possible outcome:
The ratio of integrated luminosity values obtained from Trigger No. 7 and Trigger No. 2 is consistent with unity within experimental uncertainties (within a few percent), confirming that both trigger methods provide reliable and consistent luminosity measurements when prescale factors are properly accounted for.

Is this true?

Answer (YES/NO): NO